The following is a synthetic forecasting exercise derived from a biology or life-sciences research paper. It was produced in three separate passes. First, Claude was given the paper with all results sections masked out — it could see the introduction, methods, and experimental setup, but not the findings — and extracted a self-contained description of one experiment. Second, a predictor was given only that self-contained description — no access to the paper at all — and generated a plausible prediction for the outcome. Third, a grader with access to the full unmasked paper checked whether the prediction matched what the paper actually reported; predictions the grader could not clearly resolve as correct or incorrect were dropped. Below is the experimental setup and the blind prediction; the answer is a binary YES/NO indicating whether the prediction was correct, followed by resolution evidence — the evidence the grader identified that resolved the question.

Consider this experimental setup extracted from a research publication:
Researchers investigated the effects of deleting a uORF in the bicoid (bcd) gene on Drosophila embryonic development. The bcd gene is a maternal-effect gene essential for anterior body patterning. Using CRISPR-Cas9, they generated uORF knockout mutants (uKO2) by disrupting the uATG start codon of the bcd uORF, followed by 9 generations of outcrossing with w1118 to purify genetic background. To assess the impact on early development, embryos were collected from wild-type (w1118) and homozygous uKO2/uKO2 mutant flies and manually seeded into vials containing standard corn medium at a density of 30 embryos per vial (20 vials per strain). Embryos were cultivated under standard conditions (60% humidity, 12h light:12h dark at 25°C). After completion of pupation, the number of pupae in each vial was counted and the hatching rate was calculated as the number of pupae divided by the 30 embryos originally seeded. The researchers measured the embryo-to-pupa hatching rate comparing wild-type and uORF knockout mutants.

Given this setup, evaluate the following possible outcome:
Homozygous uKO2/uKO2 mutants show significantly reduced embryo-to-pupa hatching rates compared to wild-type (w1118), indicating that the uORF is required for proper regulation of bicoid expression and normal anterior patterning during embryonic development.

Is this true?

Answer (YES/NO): YES